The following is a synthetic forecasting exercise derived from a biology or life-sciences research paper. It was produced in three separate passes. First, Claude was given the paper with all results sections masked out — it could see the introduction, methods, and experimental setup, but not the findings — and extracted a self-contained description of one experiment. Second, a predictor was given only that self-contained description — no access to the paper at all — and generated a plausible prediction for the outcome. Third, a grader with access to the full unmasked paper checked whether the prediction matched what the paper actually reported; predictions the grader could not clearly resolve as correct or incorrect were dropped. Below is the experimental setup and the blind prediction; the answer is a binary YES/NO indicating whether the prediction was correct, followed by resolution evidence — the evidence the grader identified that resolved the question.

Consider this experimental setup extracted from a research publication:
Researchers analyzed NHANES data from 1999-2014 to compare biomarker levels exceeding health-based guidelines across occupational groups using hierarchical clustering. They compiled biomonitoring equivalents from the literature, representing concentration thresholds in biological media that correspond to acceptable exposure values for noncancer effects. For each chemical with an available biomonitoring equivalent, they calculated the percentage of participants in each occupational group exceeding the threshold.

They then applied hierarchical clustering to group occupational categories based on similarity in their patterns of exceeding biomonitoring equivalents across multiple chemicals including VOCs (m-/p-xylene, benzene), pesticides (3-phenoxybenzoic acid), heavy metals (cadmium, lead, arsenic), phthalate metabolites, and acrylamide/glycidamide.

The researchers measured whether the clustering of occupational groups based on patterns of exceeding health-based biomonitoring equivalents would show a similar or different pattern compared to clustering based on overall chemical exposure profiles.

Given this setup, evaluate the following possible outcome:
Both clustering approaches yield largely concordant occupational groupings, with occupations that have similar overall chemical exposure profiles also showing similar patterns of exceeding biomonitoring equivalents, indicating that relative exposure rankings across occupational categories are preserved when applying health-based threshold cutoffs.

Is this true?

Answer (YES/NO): YES